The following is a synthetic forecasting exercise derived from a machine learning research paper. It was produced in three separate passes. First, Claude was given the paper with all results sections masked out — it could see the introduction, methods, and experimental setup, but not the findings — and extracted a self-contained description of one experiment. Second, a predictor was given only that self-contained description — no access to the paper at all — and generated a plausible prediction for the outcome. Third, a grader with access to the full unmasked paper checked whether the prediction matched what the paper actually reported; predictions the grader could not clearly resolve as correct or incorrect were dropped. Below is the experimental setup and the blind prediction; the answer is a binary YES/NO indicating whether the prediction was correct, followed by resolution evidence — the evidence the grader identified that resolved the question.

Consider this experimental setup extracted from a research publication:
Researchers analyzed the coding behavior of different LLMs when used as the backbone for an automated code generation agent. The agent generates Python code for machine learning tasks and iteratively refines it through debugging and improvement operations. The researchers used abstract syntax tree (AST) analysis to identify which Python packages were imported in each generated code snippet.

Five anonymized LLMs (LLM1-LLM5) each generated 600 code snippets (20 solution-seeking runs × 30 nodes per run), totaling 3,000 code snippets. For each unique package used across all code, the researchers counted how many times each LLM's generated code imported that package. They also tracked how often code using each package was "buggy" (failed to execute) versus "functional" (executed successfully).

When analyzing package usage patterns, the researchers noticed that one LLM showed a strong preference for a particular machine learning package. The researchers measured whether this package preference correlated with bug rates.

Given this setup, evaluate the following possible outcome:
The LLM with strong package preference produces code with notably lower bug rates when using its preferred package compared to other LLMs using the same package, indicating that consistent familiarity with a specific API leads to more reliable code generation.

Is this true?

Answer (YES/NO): NO